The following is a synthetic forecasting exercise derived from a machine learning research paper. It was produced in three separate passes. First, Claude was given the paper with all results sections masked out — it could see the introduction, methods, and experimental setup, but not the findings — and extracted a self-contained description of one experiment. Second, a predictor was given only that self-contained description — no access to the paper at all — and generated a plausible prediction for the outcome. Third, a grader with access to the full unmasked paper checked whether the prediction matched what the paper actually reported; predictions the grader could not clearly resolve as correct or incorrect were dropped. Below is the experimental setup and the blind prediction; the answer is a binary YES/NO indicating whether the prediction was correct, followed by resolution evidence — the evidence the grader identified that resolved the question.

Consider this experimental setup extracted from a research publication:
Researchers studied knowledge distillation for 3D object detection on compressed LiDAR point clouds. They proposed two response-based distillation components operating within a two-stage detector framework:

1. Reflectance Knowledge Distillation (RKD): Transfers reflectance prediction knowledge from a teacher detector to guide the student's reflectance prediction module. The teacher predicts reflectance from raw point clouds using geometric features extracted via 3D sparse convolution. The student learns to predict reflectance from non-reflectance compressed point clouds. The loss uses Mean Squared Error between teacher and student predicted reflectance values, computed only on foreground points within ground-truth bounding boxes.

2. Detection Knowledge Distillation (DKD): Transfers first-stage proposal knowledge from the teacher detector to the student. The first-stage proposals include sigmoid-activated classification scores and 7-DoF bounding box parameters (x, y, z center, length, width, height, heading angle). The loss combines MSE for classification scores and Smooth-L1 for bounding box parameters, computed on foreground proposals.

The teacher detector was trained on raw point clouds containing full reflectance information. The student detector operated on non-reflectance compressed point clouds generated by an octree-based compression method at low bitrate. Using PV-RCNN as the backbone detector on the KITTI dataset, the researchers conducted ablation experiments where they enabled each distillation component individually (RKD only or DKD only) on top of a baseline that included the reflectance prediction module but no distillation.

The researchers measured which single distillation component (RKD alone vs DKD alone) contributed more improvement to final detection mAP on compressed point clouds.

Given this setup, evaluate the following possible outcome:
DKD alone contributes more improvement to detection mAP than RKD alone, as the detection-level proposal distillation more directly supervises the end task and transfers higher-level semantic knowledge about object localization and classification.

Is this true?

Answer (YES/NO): YES